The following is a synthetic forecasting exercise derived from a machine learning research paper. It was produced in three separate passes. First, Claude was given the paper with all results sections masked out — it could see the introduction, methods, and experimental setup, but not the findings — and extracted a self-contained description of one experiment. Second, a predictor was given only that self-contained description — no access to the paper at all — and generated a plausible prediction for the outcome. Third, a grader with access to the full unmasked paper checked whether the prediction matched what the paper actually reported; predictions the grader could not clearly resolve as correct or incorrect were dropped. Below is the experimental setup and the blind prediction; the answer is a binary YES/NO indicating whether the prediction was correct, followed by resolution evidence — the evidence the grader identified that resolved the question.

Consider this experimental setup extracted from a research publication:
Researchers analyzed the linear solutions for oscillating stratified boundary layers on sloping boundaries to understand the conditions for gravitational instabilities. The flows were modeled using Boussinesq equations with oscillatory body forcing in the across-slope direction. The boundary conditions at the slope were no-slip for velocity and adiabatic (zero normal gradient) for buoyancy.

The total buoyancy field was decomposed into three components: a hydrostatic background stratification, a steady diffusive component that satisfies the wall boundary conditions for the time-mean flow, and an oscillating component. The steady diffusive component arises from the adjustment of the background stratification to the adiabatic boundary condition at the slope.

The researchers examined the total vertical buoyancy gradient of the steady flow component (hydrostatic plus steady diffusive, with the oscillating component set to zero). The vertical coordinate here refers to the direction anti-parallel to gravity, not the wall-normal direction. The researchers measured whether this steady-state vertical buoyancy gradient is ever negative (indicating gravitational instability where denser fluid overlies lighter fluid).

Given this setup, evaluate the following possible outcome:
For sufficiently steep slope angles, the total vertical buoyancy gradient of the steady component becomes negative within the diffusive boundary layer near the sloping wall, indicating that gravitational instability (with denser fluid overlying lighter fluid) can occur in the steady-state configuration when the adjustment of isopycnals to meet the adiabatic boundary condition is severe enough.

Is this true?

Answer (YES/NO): NO